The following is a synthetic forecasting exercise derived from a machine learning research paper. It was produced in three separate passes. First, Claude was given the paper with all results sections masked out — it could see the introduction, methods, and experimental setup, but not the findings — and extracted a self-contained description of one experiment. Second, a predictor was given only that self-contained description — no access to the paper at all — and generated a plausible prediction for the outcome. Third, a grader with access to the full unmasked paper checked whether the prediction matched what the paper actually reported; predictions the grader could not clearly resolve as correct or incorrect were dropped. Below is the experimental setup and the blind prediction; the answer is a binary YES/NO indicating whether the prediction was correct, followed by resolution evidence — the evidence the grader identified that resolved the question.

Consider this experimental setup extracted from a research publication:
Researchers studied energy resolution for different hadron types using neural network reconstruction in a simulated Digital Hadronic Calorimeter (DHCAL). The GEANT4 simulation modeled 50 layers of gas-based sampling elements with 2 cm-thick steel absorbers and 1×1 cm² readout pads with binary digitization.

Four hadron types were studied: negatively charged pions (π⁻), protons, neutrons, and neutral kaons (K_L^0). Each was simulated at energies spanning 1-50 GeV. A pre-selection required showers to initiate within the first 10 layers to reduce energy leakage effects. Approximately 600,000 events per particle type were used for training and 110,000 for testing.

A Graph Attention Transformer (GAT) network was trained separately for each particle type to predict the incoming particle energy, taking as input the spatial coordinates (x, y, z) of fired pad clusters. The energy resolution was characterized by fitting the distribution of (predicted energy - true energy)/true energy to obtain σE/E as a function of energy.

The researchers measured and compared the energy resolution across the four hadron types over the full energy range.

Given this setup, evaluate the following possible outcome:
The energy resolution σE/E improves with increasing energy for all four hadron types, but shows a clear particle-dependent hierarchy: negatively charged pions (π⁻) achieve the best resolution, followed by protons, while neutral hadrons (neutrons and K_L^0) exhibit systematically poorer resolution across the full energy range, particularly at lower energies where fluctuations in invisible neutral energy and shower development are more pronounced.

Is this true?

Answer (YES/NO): NO